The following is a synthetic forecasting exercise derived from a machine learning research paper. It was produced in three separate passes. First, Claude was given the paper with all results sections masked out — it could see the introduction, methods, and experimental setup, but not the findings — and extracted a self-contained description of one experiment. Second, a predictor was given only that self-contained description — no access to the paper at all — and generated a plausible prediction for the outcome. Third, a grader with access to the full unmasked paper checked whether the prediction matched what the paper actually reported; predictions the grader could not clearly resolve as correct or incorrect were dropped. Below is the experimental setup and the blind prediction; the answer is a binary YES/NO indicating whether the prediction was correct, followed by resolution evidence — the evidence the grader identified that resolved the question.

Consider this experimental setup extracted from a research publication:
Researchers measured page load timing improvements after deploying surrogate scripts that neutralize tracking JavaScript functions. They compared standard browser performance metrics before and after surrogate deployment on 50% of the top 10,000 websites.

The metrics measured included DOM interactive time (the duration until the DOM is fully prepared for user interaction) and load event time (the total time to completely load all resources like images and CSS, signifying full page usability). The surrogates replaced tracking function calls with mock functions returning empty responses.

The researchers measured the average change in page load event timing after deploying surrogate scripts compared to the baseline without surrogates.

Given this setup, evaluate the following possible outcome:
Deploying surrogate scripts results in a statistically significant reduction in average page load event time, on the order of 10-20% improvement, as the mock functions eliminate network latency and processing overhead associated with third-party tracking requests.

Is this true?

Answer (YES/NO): NO